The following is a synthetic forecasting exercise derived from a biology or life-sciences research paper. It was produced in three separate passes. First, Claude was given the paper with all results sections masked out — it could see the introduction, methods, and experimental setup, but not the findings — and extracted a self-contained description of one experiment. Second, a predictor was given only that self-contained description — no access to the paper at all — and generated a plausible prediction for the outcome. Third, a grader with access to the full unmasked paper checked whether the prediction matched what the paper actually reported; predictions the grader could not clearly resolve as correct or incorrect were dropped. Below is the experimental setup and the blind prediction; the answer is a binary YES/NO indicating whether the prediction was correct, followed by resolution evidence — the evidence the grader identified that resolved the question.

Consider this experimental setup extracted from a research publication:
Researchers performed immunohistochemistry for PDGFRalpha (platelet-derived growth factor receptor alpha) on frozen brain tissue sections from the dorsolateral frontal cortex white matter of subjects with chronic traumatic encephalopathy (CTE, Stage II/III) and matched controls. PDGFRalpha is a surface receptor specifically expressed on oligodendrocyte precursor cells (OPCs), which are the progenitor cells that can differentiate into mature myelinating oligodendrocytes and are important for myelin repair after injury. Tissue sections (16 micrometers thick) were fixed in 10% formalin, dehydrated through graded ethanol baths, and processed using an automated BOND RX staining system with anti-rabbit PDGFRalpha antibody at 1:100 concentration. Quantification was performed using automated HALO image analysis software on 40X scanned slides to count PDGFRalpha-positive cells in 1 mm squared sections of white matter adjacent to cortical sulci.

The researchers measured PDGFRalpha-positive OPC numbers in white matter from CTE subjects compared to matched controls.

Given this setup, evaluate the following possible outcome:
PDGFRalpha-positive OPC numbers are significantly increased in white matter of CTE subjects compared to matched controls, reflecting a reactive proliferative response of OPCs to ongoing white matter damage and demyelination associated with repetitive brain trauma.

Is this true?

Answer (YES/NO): NO